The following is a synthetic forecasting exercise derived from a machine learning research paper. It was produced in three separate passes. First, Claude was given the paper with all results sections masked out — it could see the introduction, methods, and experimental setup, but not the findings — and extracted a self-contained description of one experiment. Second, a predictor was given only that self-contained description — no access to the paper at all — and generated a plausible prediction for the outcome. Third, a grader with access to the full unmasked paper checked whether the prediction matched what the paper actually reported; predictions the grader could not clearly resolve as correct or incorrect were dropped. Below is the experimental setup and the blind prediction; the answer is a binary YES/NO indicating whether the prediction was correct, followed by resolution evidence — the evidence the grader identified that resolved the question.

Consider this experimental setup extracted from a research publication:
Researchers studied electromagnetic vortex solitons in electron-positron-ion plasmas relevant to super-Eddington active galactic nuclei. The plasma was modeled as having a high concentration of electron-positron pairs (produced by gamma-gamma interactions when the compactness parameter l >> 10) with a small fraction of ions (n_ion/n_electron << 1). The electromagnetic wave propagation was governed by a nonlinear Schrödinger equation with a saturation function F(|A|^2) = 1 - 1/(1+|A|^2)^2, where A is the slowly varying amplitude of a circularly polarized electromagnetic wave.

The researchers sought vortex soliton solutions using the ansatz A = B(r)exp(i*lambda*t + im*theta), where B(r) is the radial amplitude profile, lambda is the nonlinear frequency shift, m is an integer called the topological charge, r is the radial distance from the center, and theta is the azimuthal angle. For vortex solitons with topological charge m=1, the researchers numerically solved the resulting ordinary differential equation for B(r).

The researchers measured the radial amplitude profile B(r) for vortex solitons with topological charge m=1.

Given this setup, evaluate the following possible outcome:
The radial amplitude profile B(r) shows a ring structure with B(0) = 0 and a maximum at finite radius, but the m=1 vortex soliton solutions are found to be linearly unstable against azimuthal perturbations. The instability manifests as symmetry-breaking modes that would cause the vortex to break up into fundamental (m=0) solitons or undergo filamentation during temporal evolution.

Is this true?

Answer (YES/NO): YES